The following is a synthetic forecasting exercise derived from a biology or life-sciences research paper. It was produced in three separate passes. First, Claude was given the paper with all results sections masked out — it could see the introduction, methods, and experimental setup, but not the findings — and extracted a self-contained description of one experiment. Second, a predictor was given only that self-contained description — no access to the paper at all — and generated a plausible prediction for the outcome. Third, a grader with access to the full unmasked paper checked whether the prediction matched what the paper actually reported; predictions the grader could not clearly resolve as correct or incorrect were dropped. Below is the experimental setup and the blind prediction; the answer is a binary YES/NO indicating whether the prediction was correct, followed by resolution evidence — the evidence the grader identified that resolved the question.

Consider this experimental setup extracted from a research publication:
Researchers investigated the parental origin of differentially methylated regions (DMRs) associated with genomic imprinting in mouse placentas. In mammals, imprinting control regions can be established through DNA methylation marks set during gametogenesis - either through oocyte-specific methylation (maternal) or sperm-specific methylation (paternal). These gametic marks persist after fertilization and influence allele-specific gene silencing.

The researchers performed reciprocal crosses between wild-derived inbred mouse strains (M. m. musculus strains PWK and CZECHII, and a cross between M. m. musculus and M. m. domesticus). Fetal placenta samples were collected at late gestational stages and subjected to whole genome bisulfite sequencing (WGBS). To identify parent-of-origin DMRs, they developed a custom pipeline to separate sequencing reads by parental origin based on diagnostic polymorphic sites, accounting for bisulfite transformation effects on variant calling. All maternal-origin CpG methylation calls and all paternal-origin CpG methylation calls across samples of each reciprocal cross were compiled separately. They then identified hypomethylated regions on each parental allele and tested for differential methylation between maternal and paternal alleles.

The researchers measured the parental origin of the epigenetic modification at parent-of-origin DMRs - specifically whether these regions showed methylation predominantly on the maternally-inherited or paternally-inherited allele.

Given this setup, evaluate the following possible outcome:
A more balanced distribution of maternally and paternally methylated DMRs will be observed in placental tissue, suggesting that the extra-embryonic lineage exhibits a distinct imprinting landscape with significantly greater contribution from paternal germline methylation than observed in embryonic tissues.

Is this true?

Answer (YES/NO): NO